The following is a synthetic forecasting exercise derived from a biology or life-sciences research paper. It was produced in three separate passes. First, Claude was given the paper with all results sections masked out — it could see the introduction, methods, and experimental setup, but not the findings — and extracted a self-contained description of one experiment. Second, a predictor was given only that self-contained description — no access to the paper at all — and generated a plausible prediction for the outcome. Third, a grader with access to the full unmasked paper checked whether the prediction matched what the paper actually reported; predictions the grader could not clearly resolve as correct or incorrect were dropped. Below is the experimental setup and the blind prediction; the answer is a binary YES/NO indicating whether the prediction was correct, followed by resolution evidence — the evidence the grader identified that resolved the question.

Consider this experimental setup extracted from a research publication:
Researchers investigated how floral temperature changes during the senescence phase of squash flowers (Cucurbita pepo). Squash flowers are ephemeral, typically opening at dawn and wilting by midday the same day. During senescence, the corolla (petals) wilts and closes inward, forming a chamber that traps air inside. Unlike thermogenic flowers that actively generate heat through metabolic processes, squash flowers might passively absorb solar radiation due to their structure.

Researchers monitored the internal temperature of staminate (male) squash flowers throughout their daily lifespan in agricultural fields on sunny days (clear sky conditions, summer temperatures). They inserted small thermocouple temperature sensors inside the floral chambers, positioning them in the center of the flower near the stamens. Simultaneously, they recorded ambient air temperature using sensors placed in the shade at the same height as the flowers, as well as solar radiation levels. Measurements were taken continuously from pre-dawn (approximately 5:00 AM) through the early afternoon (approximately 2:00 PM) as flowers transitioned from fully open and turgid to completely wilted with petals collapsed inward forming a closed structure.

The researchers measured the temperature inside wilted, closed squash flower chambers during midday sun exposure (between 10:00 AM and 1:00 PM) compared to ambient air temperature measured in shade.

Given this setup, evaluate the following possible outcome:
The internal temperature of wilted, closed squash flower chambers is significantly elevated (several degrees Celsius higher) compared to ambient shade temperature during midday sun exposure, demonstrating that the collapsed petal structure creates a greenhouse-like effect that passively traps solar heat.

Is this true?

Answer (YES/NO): NO